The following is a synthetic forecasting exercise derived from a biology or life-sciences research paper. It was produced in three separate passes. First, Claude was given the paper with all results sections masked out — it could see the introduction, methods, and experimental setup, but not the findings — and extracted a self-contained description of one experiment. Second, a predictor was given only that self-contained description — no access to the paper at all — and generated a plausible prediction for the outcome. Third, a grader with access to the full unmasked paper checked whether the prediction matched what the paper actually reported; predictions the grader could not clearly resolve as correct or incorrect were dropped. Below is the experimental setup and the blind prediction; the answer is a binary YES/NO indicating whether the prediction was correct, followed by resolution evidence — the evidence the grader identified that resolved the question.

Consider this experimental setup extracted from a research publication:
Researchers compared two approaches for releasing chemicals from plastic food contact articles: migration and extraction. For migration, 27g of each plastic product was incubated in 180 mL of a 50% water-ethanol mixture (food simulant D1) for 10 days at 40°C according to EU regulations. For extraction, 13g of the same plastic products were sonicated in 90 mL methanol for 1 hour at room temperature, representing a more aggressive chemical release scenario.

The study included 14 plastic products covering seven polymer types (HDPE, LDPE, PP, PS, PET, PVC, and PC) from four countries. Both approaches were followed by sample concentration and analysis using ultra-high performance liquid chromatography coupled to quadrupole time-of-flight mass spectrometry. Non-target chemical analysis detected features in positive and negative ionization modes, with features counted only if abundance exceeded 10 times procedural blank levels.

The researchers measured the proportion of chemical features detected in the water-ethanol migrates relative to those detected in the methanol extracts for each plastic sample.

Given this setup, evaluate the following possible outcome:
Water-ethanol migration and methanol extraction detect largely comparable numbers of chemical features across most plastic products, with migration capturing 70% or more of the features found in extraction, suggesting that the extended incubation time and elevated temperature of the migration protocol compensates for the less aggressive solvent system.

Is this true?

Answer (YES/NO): YES